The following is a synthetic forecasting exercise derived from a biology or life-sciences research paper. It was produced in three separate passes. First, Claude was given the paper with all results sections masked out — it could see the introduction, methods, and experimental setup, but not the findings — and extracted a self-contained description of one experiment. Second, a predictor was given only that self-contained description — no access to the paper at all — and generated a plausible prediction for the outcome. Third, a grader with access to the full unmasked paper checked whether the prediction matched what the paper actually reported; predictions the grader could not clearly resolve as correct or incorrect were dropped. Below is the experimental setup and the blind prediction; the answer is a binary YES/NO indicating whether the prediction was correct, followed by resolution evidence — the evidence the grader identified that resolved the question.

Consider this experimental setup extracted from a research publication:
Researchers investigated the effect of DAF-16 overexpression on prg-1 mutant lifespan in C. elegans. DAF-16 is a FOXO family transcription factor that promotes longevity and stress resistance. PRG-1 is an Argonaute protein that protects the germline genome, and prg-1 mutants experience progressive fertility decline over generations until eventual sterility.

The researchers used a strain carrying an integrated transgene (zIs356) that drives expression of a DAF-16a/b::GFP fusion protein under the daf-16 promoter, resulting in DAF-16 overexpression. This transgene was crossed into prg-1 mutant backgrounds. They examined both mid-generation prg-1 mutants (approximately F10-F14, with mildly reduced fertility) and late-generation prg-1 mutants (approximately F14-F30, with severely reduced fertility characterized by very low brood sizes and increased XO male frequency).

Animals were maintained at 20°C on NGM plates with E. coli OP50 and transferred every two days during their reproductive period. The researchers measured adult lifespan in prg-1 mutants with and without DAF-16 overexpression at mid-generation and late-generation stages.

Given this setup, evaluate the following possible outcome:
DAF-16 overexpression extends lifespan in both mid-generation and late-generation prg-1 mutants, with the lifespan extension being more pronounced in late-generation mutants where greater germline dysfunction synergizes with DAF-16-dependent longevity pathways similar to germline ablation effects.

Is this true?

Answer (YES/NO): NO